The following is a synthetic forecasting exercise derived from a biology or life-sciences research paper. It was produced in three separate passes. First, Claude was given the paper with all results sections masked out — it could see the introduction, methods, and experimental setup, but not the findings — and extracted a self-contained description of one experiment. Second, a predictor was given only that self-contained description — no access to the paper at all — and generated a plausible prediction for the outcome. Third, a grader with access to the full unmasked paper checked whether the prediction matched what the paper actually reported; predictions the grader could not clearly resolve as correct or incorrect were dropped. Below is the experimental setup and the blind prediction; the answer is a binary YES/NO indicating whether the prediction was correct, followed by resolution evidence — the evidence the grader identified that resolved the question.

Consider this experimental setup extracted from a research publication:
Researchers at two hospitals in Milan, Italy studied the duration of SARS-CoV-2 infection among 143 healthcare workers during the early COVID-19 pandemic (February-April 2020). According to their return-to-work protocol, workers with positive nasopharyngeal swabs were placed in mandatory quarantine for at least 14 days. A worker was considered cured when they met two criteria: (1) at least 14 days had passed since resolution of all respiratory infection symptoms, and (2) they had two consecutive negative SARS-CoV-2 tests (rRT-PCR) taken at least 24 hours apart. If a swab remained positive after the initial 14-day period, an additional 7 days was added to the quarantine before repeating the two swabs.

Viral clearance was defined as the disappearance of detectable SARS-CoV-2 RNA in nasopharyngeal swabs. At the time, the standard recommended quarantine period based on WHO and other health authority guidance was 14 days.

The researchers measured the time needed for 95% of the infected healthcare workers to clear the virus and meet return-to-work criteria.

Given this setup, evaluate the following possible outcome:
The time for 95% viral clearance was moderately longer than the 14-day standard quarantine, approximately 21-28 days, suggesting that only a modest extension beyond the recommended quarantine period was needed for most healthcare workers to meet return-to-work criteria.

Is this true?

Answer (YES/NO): NO